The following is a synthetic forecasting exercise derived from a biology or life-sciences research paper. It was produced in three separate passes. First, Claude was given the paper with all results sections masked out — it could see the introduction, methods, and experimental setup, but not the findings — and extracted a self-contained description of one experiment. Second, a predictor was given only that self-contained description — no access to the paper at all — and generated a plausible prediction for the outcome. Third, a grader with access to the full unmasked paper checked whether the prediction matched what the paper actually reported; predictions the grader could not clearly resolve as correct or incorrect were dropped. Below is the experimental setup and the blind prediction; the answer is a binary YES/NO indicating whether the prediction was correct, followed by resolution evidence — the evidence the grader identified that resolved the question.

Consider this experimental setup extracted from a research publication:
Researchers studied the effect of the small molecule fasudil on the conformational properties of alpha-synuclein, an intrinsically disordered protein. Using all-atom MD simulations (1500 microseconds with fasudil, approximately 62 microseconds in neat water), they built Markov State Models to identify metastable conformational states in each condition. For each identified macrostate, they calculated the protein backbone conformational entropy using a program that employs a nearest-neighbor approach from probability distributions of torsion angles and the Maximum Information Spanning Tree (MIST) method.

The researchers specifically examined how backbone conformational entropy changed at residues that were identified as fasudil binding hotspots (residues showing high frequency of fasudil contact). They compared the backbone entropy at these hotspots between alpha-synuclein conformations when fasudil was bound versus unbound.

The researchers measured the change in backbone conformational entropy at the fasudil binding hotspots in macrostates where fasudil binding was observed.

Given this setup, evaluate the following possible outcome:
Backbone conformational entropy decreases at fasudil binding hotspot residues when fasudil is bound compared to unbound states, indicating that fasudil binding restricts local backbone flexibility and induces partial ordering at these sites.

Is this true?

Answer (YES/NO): YES